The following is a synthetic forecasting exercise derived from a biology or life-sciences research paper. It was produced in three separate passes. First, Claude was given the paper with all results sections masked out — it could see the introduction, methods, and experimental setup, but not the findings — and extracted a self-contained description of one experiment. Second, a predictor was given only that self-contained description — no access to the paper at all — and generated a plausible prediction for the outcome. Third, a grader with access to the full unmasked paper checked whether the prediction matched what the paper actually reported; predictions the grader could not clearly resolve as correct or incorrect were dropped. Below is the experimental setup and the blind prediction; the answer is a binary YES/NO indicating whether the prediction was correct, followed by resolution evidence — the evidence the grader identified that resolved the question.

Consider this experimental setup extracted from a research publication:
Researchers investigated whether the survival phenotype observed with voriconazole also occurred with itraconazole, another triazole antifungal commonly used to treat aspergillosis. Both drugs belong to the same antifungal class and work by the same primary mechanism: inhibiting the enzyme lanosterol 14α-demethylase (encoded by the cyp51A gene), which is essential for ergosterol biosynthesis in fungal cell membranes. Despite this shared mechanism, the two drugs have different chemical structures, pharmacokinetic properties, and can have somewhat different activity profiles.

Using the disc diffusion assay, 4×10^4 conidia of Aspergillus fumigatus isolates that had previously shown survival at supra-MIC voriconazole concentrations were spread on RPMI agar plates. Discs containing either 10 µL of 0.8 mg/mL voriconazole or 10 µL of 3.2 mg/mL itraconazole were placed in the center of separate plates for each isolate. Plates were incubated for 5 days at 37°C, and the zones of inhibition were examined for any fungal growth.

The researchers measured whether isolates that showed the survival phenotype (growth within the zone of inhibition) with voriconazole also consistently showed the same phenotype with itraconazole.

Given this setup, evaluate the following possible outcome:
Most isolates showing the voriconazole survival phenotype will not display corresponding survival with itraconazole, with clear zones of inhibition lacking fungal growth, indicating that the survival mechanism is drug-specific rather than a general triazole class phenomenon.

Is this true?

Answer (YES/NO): NO